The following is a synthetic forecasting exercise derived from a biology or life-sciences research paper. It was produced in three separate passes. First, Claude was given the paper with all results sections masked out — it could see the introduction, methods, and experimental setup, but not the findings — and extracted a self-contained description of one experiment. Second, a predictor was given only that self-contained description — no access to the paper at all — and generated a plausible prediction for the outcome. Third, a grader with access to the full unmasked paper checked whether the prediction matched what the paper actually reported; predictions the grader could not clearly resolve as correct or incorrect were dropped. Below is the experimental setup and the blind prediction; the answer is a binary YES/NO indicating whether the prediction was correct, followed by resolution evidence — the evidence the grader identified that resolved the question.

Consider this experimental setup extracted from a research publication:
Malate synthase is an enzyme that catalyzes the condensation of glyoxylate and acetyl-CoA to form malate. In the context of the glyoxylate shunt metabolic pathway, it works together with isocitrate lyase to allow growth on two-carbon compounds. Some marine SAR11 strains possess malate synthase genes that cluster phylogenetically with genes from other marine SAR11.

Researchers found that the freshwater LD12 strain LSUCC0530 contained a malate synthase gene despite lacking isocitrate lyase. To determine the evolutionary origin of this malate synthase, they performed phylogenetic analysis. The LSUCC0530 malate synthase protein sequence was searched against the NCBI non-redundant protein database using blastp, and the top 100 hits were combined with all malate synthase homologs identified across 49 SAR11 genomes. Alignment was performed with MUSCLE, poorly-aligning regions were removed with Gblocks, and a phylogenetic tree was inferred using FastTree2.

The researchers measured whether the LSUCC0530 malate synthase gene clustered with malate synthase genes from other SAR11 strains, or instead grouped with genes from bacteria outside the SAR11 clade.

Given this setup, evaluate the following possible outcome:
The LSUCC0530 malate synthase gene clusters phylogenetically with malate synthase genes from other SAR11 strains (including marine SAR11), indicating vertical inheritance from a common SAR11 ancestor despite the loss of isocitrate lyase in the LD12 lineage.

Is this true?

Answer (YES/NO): NO